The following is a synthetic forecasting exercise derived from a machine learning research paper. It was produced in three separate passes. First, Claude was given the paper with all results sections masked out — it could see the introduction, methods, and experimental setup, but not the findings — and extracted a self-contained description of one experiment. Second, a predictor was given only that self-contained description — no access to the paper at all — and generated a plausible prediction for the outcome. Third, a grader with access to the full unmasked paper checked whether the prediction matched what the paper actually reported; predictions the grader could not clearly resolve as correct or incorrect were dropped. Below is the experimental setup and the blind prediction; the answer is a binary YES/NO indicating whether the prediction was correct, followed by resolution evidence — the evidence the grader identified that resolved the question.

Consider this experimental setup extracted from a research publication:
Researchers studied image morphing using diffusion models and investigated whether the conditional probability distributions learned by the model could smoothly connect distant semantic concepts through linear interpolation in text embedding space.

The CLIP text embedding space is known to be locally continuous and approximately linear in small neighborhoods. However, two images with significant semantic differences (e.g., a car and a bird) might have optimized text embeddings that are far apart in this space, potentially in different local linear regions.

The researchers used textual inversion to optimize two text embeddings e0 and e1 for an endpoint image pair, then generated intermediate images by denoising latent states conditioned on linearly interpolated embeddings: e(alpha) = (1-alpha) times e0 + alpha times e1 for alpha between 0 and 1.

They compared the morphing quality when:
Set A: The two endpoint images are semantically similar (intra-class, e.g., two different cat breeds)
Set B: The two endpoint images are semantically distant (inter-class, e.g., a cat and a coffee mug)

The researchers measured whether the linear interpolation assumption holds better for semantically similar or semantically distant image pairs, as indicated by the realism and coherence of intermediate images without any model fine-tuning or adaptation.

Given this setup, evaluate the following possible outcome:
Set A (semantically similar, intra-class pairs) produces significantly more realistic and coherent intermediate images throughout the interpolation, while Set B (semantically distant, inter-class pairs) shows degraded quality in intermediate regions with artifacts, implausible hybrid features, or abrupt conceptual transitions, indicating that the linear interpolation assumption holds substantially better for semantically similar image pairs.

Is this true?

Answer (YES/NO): YES